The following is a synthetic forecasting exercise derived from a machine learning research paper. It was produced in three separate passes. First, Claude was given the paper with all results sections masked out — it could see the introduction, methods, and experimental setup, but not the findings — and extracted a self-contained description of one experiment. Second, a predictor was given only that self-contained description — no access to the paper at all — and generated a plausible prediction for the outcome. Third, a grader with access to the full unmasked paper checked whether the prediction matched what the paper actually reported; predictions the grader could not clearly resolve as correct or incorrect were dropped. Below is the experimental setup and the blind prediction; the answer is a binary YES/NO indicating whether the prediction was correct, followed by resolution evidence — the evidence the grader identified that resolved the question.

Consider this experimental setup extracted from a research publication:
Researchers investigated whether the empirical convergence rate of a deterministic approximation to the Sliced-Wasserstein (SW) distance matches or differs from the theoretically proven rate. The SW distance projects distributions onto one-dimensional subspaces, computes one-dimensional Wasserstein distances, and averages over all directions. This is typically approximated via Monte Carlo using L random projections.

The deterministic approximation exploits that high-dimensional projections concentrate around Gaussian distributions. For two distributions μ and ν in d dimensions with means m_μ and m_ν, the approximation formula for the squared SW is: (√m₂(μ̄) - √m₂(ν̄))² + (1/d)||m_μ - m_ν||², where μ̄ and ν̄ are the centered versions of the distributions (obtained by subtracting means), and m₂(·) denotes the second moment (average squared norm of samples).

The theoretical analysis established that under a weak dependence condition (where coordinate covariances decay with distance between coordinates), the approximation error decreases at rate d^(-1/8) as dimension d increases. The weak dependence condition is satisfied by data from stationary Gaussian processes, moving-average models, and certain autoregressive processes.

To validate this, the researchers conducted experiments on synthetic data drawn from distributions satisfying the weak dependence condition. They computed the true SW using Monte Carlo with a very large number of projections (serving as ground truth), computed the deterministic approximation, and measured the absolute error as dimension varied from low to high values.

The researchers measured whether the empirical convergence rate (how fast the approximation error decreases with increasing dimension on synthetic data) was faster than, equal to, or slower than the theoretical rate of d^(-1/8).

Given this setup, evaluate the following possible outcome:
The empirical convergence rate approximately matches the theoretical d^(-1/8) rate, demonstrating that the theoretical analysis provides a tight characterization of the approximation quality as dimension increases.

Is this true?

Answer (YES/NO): NO